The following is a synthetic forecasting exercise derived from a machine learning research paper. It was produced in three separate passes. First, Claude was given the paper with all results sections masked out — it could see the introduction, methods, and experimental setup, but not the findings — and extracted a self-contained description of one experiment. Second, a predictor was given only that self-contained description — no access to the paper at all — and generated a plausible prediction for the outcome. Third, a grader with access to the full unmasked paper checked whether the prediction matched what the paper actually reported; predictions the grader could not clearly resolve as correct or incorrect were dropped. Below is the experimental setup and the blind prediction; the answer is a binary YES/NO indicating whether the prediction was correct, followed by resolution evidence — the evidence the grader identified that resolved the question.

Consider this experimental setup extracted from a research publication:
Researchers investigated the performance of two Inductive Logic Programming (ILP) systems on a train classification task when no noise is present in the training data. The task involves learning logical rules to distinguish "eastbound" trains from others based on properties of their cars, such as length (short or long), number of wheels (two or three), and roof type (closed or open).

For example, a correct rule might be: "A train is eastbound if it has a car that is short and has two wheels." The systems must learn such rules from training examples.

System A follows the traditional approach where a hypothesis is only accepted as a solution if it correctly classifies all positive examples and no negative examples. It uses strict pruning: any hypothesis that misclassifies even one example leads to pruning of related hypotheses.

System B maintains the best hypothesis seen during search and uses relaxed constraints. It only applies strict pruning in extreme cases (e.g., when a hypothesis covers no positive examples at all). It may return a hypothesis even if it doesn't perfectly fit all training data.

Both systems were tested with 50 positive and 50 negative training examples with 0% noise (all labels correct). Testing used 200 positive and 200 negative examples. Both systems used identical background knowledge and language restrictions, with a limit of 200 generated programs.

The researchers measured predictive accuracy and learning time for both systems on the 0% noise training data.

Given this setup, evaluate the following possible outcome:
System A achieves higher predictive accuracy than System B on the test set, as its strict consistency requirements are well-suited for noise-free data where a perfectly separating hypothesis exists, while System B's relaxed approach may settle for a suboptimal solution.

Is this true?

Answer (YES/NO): NO